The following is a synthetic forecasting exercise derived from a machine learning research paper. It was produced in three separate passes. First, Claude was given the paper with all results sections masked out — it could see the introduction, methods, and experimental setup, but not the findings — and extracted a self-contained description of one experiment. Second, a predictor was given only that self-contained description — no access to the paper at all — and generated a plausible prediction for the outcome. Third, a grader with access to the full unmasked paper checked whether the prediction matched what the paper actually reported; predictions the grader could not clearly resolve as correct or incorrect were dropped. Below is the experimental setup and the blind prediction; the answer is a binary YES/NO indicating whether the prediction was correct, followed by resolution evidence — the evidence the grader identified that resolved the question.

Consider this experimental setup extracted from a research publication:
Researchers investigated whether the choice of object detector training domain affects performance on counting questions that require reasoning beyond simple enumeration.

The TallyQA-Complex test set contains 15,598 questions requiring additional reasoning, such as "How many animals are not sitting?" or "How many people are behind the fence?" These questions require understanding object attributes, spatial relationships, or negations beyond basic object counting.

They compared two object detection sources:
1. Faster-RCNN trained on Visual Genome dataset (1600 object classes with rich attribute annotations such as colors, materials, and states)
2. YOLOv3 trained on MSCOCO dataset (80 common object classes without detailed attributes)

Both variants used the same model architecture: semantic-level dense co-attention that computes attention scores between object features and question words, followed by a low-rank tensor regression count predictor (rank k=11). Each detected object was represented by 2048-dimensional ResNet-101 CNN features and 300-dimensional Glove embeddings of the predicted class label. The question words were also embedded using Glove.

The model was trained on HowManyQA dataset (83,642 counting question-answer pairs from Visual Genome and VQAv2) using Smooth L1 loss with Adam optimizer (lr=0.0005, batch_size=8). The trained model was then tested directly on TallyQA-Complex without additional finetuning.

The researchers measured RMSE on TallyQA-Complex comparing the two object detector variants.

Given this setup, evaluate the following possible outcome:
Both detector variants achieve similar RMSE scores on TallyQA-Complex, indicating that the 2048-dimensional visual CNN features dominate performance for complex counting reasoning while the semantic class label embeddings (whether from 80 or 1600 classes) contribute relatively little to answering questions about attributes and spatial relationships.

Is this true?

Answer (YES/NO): NO